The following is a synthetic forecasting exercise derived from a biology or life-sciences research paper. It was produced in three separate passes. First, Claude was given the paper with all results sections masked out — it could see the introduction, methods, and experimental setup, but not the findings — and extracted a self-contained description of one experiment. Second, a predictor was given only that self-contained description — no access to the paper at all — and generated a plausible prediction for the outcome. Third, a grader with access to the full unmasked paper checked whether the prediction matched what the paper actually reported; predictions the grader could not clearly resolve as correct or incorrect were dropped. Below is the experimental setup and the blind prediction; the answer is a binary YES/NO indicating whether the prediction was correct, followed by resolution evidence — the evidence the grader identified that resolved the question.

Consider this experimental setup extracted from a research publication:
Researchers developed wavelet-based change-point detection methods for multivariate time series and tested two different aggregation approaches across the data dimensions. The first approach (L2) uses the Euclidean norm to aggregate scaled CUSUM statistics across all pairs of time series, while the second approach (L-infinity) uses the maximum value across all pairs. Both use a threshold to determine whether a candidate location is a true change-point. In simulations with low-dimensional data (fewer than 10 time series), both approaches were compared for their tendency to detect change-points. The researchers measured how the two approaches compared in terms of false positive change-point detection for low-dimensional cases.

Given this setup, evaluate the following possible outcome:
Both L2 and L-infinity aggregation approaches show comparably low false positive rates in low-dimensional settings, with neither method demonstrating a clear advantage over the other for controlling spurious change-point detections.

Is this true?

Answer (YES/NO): NO